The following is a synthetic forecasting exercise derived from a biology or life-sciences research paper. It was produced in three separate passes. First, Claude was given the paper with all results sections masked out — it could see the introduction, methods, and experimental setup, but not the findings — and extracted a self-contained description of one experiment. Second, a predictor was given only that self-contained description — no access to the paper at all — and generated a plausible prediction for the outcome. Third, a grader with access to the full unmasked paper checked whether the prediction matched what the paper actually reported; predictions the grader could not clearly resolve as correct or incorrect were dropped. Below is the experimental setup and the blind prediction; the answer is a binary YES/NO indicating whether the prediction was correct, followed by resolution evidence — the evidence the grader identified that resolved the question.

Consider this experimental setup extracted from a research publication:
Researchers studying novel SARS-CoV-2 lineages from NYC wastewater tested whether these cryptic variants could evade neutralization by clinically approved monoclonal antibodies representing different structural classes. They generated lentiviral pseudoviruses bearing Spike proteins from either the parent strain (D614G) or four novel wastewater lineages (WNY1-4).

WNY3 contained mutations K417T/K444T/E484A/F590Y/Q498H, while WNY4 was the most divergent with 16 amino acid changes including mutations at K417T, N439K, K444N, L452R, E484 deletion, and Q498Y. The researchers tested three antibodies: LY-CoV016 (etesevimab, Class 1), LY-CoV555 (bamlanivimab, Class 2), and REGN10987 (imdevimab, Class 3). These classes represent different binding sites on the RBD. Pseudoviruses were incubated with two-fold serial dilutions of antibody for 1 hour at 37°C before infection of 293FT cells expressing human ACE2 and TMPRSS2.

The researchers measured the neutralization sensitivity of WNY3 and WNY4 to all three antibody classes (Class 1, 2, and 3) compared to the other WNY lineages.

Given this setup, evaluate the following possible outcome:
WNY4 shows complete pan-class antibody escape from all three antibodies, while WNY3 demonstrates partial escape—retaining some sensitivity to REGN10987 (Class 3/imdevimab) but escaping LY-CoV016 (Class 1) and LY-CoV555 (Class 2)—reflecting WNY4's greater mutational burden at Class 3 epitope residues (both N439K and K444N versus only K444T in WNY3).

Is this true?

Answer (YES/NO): NO